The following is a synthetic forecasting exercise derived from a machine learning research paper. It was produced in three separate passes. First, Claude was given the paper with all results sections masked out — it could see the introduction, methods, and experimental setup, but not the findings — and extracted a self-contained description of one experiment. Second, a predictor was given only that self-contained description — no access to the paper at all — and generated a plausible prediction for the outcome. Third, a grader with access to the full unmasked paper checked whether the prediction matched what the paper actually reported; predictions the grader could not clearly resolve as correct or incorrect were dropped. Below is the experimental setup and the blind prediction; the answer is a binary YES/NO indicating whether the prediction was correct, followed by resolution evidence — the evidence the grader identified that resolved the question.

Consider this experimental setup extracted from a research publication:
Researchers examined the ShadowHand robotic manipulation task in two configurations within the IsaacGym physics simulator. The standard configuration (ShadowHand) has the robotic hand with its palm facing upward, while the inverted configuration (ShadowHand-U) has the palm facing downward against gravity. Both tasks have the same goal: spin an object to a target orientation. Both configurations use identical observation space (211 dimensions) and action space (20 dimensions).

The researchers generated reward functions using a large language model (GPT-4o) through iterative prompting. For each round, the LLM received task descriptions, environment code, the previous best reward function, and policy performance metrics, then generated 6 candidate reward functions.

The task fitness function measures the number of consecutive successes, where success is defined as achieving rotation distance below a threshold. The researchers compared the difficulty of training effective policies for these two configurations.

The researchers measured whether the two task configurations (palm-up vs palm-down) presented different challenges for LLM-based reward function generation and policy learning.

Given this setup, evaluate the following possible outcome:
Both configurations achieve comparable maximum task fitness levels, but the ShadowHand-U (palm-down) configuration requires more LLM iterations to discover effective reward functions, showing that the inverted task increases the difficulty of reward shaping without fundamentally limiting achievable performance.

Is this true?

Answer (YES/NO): NO